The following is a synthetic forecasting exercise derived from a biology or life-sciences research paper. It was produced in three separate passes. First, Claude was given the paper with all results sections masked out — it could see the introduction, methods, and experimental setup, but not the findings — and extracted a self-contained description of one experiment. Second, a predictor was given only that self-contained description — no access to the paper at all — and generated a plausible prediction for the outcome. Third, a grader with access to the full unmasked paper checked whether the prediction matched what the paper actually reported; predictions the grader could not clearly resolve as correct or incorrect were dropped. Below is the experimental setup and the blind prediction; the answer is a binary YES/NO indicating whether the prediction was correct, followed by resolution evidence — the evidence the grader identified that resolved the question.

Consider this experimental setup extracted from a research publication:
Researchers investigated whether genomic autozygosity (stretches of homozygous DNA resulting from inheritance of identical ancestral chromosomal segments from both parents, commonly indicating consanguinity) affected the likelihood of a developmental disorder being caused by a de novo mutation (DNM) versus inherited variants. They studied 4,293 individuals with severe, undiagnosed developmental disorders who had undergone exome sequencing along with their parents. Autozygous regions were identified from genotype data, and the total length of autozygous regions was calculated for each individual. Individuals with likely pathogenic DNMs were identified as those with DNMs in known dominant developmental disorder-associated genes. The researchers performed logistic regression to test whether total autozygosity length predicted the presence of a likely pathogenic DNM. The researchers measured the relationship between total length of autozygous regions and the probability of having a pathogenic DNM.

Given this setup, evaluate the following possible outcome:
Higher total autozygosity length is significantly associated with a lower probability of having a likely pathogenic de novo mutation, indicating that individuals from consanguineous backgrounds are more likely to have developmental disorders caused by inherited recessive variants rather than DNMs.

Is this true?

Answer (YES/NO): YES